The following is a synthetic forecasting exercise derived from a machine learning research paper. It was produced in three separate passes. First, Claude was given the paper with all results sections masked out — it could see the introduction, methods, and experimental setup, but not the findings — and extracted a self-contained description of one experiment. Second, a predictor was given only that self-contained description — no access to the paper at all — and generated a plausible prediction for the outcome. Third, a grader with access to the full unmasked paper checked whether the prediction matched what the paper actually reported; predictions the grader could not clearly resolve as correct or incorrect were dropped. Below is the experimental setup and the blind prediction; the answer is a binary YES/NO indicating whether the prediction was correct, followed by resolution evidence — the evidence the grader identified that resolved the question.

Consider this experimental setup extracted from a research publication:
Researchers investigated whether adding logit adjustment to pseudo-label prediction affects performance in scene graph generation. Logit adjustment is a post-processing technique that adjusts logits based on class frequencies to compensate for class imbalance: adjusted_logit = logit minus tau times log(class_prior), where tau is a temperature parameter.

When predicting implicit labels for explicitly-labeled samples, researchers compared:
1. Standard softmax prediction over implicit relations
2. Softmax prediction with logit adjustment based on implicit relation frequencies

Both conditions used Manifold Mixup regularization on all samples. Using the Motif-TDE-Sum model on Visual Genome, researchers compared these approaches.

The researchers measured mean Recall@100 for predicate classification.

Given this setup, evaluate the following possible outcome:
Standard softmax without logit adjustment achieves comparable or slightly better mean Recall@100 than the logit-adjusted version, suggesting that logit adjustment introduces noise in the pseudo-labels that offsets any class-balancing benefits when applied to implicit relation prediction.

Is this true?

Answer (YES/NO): YES